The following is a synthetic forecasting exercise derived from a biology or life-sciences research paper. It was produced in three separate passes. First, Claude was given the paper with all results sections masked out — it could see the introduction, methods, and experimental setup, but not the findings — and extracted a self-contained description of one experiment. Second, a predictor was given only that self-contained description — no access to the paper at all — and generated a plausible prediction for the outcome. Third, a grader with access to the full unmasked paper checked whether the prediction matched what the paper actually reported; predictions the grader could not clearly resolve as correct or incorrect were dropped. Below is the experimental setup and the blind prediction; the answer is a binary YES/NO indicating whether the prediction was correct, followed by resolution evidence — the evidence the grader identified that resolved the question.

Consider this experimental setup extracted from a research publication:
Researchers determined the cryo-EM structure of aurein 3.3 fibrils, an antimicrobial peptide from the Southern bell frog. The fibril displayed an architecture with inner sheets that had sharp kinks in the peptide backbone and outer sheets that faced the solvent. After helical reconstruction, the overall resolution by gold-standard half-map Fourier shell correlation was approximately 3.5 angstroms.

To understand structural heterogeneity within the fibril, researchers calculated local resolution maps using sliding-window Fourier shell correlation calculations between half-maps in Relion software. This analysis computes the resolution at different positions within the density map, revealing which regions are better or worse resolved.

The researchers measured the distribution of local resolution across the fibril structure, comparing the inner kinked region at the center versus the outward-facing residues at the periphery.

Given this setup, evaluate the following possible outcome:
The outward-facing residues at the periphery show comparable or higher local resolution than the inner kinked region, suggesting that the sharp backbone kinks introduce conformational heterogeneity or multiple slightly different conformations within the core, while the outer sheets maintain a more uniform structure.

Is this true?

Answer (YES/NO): NO